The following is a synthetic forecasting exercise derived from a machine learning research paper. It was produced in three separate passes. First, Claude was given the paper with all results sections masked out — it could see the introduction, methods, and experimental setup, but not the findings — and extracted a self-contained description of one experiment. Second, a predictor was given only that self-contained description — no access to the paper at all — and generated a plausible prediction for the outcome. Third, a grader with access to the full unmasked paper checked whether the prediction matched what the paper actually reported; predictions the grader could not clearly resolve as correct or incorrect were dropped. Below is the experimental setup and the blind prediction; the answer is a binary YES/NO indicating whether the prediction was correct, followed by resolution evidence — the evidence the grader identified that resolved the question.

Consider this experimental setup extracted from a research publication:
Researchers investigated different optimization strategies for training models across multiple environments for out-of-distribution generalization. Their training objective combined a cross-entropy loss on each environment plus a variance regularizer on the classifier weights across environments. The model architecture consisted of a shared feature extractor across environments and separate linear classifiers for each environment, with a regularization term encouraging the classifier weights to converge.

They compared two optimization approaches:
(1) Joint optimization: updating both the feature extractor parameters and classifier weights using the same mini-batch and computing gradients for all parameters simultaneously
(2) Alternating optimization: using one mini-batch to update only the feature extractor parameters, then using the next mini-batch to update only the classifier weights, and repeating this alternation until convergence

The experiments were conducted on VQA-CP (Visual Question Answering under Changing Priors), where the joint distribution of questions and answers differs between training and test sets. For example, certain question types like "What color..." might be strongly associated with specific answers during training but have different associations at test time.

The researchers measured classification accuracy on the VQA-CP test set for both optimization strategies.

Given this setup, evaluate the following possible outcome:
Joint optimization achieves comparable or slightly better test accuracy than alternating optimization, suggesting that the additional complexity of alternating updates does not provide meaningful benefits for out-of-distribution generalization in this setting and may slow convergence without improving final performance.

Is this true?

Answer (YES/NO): NO